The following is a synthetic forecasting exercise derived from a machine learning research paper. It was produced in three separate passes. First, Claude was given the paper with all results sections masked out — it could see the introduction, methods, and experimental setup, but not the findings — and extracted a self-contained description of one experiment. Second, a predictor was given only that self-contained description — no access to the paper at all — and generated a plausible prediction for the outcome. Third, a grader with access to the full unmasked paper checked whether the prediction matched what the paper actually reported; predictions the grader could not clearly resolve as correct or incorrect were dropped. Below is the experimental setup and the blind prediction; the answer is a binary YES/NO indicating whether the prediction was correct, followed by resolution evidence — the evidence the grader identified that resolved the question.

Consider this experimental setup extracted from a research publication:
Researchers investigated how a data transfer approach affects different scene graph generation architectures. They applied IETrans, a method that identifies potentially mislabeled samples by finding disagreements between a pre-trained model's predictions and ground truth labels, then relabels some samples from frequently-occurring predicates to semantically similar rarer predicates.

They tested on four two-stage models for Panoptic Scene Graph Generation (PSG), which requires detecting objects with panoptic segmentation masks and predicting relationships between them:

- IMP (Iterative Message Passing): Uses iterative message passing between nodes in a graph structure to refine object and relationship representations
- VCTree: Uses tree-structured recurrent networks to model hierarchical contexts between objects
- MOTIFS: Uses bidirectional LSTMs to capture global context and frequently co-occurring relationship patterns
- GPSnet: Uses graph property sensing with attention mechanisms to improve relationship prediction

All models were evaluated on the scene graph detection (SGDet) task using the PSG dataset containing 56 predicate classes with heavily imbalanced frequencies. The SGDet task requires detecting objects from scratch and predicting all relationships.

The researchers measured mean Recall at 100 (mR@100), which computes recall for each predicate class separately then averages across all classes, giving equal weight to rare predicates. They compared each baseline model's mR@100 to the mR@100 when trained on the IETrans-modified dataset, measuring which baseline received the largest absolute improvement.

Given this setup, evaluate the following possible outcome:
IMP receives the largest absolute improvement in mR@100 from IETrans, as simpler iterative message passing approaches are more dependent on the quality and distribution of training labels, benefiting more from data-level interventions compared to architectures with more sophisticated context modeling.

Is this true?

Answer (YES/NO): NO